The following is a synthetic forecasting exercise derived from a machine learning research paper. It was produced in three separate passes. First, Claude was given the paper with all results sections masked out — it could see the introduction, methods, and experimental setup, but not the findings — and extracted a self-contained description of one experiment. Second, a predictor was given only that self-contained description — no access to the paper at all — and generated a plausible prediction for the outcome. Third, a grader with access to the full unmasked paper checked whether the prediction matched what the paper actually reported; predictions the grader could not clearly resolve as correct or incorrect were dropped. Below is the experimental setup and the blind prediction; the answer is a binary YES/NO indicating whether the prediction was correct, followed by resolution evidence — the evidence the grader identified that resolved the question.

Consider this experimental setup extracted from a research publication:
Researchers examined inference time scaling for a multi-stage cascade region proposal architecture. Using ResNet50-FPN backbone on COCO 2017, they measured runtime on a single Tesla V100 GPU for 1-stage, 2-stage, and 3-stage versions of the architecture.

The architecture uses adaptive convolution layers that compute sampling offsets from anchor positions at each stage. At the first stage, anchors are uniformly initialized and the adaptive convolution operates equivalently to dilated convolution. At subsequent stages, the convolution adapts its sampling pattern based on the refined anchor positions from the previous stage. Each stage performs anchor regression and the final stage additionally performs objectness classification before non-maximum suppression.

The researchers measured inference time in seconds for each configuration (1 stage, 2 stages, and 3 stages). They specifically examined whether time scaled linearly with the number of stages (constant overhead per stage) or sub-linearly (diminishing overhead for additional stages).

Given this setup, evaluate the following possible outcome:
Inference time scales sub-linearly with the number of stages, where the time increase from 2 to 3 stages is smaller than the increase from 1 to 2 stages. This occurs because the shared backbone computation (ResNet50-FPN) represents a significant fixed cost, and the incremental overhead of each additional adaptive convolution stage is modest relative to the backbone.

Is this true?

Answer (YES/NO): NO